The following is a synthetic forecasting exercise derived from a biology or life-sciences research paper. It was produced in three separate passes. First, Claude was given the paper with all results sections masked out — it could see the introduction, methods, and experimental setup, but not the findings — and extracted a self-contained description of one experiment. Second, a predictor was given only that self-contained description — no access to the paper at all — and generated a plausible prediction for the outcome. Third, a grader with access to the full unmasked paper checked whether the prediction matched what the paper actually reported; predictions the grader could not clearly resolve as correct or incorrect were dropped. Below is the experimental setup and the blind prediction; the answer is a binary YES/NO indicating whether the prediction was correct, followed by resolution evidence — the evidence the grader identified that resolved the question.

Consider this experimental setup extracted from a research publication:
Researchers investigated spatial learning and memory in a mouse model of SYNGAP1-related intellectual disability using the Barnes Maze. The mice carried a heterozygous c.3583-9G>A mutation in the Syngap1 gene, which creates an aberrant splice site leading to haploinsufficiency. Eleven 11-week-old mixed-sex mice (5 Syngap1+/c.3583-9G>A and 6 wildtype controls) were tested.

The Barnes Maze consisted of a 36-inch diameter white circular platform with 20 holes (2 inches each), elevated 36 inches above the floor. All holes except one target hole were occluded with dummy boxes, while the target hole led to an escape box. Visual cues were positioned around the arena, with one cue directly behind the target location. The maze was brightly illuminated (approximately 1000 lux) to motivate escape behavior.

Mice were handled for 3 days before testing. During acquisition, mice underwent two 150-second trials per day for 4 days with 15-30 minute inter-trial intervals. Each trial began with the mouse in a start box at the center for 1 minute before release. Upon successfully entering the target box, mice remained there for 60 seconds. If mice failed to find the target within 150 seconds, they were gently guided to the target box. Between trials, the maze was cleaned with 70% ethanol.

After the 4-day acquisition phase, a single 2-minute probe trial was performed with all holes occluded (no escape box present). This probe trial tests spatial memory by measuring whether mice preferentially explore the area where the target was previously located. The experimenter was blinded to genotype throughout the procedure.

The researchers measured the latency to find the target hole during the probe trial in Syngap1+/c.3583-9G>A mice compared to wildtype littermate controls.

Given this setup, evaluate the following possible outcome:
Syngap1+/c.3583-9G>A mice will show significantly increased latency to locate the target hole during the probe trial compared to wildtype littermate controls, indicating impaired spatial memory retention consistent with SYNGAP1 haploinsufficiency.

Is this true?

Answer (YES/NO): NO